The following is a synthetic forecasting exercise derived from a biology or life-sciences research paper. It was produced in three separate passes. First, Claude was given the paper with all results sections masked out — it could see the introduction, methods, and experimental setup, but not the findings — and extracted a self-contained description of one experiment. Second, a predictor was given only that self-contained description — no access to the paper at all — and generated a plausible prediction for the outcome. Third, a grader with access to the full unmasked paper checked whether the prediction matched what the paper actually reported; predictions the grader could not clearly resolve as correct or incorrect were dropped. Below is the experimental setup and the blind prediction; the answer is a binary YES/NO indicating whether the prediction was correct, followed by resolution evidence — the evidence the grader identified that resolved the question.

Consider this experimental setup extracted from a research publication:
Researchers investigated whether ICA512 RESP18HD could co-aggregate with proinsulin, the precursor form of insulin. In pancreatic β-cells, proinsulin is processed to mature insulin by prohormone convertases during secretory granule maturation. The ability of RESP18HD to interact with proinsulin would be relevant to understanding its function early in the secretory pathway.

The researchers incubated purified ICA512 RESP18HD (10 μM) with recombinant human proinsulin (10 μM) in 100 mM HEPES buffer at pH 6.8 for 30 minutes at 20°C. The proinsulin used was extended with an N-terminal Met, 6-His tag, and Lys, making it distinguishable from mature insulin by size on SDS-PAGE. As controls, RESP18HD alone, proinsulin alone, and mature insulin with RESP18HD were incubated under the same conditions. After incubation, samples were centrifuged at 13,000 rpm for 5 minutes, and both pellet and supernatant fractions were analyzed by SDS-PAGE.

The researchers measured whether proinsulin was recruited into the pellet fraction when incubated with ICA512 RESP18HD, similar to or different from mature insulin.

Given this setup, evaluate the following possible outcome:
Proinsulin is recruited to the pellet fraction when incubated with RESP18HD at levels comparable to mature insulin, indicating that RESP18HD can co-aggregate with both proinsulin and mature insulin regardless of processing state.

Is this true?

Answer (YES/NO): YES